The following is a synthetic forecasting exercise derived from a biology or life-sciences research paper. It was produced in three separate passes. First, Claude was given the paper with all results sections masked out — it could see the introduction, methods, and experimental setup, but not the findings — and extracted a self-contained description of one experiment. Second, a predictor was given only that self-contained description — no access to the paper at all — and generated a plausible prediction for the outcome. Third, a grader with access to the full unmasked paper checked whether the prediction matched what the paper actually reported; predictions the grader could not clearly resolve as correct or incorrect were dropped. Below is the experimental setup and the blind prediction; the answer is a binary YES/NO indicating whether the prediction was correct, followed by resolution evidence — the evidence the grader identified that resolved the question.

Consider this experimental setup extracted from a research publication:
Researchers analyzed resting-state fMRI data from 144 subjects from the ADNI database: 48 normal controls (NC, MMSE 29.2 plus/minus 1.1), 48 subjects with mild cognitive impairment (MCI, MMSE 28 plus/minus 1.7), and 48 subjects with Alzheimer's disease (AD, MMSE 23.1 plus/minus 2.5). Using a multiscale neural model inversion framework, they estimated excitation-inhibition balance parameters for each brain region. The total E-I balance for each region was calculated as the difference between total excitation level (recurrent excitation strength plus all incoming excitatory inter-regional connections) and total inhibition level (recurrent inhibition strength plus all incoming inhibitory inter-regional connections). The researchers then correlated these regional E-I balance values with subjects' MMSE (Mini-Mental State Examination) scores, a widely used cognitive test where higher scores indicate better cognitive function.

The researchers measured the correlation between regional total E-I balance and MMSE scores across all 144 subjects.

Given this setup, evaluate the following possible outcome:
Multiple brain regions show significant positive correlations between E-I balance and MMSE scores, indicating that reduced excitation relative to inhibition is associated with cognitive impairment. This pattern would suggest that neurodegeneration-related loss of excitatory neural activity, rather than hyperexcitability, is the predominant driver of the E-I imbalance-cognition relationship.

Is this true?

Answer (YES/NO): YES